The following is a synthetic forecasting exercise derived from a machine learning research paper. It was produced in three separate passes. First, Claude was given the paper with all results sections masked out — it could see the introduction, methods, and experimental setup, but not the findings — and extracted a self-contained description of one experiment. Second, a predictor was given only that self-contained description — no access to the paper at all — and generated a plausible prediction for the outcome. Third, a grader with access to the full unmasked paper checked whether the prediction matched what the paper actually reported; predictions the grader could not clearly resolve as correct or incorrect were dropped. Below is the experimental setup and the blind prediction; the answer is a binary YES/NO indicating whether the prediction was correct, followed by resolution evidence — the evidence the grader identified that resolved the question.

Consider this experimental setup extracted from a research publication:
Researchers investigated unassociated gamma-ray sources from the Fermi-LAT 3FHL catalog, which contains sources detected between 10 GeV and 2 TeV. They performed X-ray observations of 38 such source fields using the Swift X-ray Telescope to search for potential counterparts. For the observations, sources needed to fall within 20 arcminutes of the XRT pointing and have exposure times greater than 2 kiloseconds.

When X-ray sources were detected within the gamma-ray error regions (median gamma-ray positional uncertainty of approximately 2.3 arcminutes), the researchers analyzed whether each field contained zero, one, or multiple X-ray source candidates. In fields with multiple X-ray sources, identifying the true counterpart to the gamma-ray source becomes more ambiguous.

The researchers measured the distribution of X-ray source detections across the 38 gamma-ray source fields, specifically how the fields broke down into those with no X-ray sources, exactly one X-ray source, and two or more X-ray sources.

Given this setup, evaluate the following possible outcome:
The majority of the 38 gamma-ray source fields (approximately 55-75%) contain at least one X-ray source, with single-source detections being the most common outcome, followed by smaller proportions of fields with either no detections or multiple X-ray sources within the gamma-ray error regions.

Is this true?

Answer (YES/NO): YES